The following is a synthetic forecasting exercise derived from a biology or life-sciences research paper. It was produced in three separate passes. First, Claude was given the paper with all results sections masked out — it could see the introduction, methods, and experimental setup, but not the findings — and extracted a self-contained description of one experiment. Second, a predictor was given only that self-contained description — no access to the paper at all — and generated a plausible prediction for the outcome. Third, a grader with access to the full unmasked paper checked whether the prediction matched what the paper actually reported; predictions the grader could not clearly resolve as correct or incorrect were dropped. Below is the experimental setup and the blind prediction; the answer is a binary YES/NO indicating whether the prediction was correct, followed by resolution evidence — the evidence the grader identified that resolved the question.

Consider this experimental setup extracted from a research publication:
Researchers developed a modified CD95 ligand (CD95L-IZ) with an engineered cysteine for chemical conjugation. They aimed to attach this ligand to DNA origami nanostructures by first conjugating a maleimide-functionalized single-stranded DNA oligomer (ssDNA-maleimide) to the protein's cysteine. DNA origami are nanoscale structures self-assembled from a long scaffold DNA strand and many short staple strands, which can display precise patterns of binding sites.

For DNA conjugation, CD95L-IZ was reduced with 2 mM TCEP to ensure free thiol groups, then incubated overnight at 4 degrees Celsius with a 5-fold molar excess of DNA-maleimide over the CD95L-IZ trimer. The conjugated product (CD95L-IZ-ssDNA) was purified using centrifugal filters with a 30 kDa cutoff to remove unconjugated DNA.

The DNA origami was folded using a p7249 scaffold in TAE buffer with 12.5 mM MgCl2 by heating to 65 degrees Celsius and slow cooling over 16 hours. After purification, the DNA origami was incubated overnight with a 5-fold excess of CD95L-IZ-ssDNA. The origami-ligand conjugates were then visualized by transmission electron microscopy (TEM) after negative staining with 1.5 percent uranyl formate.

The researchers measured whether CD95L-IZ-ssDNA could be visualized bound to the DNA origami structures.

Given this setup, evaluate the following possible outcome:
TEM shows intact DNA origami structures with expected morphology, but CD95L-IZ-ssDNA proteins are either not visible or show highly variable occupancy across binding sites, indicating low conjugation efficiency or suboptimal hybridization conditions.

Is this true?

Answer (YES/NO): NO